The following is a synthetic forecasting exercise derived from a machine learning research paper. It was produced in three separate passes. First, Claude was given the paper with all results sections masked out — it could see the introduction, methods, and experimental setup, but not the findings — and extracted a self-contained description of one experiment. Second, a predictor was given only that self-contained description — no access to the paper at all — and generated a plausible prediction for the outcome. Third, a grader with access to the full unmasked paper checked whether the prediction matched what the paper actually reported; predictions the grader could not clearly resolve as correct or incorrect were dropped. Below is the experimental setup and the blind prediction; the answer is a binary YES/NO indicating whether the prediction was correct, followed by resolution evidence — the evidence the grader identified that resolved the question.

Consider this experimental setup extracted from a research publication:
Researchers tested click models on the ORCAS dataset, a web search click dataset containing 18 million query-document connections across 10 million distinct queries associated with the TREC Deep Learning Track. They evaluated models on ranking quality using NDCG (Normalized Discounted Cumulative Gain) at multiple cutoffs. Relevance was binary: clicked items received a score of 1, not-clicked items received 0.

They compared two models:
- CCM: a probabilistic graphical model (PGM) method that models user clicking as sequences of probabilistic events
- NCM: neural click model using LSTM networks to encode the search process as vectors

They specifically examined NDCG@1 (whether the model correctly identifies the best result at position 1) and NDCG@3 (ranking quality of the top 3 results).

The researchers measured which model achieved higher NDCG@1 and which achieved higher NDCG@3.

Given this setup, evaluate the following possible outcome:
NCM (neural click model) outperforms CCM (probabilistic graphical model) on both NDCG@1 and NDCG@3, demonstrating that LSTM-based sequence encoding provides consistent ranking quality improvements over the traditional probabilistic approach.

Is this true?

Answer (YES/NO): NO